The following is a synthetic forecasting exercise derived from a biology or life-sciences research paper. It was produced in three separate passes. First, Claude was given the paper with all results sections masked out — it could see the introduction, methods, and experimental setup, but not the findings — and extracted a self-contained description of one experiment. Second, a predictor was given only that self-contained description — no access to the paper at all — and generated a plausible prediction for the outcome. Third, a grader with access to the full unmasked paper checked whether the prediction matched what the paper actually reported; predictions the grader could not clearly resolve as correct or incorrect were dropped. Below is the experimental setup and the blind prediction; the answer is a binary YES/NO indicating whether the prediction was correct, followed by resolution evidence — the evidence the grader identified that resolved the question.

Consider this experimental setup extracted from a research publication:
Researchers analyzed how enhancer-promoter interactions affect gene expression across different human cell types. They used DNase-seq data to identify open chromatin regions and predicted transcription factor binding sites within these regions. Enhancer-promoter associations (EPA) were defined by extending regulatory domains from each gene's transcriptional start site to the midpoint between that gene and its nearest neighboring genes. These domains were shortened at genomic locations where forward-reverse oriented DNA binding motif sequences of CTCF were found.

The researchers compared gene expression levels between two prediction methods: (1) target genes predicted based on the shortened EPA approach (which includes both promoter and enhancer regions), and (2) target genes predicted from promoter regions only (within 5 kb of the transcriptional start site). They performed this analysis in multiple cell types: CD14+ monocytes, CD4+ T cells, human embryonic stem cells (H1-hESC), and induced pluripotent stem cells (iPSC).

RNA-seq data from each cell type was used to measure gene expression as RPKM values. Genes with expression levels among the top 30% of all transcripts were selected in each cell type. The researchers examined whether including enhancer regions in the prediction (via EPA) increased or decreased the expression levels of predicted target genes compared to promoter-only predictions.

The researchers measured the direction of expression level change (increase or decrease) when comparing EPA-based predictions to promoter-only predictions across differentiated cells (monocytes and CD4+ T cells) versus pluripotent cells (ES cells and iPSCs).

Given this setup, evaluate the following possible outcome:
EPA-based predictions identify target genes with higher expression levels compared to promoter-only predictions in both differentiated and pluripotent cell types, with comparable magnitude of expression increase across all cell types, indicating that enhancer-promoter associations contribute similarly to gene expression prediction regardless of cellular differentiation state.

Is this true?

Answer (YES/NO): NO